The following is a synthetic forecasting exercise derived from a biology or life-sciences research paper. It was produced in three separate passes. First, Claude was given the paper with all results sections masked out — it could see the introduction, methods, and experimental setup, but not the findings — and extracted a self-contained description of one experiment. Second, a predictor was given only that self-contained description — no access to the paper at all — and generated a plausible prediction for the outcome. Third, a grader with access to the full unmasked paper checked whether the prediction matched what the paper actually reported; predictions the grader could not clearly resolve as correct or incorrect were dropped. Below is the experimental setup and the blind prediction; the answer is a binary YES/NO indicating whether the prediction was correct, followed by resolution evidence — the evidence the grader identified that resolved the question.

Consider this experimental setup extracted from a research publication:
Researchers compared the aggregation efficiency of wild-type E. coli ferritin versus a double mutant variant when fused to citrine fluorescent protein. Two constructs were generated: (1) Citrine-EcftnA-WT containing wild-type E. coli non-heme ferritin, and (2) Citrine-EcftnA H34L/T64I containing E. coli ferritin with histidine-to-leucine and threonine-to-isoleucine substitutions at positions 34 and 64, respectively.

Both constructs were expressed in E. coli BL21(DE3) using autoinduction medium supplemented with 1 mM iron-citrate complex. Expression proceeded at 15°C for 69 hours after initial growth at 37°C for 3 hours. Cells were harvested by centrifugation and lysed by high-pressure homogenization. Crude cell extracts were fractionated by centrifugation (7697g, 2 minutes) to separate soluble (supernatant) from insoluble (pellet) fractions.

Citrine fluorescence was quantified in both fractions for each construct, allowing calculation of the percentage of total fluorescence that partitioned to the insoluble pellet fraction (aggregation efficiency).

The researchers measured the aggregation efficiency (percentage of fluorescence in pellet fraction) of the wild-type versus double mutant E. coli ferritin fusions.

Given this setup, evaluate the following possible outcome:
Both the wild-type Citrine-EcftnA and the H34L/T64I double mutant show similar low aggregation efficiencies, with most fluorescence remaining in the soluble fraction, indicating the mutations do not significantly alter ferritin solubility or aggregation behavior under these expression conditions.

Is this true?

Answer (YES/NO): NO